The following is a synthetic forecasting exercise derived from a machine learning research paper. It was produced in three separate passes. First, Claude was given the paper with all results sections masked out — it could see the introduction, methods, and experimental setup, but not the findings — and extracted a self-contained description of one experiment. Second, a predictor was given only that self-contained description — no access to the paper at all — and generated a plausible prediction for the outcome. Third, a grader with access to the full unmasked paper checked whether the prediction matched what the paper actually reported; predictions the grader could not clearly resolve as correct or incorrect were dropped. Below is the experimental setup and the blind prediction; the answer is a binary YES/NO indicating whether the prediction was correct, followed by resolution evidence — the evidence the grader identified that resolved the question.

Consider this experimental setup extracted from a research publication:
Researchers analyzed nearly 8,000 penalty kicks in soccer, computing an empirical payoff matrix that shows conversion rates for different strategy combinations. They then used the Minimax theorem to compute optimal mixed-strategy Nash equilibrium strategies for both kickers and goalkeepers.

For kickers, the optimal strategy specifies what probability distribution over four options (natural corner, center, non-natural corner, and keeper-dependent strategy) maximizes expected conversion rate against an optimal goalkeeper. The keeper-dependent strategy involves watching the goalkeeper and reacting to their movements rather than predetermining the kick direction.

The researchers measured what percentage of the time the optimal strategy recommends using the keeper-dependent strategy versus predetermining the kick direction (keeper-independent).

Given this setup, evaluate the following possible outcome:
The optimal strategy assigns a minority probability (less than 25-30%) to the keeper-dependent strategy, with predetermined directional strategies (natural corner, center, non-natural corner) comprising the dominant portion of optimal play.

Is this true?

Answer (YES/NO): YES